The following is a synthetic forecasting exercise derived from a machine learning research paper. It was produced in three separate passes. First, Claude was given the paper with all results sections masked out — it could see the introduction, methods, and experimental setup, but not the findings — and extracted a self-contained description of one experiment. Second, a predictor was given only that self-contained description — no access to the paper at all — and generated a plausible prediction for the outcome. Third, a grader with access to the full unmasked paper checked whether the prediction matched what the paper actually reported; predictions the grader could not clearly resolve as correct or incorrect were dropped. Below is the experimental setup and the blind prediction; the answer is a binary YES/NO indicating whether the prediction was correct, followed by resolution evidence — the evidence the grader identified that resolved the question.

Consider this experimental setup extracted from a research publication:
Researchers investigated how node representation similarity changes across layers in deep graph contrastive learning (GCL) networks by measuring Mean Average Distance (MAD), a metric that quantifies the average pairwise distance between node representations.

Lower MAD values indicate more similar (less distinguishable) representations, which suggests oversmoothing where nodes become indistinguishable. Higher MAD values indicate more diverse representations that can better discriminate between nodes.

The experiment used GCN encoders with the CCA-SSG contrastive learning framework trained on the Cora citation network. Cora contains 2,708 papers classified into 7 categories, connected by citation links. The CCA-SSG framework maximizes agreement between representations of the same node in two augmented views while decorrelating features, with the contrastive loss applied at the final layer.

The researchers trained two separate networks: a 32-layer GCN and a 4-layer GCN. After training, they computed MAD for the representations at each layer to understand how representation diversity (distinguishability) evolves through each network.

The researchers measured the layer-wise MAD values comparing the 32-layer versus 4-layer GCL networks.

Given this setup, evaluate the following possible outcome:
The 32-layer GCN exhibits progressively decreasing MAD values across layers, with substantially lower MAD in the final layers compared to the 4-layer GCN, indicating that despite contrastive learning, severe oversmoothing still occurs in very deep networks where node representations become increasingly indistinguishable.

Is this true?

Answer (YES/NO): NO